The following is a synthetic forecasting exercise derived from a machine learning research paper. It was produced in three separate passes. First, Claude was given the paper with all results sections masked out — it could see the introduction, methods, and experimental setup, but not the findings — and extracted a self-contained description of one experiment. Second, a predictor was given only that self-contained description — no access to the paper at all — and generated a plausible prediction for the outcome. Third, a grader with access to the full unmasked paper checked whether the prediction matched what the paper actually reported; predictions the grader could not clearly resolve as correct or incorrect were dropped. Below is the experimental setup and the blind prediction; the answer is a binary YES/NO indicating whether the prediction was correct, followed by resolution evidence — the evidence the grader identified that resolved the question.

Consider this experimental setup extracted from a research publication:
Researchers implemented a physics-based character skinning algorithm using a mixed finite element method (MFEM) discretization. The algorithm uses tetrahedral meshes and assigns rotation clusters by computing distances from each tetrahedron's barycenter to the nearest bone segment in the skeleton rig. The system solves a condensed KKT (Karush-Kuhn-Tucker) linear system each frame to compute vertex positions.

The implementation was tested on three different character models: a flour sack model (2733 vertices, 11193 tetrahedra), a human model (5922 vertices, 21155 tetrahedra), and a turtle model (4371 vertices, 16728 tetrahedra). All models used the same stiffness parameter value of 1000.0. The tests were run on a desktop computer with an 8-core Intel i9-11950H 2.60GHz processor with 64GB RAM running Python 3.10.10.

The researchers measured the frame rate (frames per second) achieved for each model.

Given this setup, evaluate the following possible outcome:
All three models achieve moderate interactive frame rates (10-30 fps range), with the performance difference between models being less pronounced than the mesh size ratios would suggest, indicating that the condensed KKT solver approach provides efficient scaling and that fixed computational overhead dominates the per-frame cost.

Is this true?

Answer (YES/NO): NO